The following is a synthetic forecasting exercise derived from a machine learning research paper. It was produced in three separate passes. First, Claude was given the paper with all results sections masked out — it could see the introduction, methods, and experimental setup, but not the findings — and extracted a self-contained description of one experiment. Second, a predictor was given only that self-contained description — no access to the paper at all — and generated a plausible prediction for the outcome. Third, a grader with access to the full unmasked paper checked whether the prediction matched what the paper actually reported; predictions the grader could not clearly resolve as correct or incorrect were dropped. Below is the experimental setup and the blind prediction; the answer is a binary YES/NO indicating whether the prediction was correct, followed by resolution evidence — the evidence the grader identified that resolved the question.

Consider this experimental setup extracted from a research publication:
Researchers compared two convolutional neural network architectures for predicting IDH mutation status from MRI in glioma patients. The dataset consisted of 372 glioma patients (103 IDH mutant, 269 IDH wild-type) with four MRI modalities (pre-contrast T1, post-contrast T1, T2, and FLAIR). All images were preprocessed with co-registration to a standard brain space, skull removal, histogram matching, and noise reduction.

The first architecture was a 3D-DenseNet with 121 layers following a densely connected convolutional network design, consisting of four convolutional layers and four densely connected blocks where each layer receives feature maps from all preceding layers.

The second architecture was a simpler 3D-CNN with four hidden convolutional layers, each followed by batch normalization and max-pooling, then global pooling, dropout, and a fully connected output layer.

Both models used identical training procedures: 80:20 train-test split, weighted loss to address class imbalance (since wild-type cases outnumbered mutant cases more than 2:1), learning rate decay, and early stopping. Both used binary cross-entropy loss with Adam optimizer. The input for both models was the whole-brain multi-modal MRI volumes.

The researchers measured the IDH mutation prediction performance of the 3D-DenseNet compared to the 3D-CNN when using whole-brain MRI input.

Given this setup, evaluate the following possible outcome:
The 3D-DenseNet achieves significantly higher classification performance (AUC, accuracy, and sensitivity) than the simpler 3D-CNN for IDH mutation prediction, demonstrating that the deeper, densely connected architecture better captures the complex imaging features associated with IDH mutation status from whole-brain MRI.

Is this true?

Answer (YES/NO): NO